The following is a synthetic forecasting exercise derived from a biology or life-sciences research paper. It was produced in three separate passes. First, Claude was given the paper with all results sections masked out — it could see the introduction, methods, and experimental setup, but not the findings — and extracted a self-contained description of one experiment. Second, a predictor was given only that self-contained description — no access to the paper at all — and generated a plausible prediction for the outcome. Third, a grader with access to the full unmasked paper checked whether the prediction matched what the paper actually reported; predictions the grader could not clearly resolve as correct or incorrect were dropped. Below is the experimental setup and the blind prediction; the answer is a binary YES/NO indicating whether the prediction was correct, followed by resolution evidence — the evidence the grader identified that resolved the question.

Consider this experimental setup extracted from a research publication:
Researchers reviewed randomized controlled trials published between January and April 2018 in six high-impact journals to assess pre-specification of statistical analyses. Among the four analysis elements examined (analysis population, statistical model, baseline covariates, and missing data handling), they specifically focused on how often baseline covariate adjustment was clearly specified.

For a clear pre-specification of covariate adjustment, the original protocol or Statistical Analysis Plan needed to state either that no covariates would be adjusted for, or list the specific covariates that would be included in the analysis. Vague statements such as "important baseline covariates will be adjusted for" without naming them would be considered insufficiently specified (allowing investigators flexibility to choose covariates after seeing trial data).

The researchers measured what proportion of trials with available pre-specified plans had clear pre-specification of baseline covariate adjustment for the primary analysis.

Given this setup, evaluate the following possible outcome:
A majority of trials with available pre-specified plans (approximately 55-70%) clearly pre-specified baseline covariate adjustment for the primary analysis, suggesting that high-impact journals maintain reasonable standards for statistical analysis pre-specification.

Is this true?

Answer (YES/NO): NO